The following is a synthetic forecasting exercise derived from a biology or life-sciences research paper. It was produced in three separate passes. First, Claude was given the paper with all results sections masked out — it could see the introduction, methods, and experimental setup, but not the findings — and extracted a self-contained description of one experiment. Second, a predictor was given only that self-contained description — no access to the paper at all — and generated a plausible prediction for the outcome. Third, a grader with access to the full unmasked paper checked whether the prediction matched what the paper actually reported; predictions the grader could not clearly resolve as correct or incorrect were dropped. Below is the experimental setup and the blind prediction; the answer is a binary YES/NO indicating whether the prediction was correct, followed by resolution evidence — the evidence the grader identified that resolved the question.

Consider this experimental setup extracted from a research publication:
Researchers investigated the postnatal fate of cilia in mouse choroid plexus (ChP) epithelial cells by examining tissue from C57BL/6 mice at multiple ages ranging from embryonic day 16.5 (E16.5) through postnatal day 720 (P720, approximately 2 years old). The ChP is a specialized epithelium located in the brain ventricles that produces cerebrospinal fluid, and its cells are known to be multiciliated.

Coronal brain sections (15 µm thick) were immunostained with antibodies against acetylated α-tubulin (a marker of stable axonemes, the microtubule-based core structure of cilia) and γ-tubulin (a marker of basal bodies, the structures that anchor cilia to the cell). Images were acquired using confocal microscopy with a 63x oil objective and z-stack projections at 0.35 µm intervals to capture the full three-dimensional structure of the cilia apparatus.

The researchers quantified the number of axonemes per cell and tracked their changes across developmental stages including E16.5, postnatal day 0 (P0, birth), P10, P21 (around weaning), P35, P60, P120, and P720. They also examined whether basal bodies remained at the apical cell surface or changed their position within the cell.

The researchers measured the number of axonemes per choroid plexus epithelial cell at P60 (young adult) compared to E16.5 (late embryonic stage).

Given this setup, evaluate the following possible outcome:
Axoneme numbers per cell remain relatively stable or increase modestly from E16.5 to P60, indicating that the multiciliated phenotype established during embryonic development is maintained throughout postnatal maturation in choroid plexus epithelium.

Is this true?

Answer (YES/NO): NO